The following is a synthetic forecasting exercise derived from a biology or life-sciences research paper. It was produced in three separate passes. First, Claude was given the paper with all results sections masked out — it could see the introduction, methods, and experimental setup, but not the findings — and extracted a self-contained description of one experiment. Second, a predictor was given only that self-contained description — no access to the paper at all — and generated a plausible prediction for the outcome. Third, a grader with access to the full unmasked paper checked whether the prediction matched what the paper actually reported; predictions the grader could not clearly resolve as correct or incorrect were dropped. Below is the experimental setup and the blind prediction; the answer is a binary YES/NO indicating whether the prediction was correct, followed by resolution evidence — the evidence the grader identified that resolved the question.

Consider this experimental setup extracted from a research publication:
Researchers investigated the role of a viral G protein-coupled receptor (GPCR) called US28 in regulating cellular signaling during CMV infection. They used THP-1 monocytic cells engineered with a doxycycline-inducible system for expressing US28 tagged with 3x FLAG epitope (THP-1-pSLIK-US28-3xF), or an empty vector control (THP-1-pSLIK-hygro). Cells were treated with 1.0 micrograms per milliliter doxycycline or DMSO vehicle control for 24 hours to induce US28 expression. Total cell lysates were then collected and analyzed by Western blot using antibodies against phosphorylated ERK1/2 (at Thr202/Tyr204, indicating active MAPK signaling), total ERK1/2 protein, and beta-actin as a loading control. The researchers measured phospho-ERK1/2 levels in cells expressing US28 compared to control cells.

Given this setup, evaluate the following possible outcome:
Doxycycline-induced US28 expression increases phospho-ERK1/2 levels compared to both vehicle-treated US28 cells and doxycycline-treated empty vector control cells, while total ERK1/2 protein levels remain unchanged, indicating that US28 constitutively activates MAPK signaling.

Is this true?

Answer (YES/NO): NO